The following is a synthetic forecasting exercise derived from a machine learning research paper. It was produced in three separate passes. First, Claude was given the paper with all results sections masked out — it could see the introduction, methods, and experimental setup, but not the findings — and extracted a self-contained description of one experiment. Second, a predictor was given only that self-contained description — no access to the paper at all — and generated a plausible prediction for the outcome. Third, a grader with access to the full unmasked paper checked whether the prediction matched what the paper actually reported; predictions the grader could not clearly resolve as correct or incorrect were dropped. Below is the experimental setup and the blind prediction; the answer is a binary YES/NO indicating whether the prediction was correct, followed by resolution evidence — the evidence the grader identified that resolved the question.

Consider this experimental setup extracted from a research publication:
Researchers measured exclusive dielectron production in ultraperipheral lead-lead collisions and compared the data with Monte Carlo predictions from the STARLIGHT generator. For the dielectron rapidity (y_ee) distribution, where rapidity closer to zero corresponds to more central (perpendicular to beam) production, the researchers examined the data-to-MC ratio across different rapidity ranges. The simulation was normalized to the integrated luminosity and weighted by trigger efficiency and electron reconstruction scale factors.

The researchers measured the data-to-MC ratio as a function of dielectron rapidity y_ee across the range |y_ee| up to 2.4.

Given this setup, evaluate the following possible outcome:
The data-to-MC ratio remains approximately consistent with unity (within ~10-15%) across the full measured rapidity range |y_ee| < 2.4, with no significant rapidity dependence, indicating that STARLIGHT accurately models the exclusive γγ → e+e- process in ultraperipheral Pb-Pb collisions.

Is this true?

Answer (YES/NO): NO